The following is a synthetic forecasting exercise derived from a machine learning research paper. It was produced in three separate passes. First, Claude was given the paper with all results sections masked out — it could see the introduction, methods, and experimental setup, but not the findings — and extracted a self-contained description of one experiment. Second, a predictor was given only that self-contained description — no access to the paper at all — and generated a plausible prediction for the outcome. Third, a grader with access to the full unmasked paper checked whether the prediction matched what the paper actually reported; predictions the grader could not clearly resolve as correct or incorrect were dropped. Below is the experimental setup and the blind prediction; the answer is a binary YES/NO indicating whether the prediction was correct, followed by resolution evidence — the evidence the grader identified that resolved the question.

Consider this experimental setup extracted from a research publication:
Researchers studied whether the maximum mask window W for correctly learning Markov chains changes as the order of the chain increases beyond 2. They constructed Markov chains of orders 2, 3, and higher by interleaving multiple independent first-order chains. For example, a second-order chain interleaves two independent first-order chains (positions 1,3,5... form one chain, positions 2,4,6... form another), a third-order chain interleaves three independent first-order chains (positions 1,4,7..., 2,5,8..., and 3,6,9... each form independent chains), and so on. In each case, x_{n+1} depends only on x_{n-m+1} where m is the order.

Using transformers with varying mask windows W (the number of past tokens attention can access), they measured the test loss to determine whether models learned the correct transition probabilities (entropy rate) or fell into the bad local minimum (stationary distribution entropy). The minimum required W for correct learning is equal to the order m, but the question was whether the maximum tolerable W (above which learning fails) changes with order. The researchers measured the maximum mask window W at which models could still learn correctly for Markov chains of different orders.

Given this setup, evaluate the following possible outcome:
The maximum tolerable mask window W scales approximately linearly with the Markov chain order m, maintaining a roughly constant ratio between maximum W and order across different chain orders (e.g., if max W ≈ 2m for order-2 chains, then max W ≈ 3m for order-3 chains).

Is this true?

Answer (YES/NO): NO